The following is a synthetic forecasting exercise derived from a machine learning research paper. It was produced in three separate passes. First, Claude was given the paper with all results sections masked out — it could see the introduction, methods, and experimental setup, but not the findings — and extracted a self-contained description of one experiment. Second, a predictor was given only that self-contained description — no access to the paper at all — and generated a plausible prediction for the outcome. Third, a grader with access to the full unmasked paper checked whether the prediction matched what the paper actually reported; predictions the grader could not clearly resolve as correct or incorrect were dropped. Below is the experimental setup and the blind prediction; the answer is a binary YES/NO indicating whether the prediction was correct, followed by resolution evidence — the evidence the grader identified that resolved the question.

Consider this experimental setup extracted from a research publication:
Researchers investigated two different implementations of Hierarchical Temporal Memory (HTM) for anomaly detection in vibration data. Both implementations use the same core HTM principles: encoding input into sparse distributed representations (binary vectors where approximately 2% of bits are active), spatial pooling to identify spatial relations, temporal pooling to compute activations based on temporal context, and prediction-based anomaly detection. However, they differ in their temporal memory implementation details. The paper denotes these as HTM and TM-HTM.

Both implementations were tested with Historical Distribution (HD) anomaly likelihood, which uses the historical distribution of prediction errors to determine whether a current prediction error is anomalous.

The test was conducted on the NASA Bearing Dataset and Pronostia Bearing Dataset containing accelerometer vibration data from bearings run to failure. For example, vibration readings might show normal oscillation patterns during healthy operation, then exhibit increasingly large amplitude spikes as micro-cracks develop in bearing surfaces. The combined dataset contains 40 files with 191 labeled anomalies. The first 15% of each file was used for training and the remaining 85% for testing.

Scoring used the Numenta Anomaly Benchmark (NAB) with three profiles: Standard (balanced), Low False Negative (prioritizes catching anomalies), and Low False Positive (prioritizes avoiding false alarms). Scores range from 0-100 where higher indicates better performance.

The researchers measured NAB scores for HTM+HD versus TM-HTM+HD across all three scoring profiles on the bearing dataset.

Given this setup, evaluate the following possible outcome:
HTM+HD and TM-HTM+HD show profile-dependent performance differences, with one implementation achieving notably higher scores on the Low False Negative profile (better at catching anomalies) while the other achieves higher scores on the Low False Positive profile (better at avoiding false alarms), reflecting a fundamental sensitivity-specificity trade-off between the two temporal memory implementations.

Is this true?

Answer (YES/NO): NO